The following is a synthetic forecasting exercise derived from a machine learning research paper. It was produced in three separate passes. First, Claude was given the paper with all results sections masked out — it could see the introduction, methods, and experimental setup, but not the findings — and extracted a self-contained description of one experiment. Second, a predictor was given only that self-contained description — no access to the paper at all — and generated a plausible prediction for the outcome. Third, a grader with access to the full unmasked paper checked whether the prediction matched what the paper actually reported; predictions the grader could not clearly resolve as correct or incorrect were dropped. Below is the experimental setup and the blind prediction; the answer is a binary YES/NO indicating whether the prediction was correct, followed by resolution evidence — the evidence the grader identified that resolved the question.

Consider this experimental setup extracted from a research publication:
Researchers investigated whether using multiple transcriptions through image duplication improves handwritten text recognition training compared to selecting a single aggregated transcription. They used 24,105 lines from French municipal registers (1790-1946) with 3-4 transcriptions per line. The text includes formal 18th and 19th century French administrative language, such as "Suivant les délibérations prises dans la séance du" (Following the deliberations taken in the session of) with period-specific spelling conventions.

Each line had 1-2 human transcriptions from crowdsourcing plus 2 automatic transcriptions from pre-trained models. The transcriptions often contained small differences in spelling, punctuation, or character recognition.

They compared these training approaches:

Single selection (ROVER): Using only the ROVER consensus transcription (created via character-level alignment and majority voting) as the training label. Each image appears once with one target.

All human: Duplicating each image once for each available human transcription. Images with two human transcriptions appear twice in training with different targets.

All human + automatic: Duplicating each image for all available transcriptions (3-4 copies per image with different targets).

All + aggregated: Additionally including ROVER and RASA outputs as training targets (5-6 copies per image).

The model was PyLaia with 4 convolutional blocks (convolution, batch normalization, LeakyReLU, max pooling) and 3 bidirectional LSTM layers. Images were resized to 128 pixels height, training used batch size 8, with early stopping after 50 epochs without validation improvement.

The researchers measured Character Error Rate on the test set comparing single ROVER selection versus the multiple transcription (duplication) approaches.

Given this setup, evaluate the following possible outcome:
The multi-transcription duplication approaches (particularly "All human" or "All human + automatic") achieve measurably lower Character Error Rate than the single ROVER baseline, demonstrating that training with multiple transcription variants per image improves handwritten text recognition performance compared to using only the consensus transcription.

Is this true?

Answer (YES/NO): NO